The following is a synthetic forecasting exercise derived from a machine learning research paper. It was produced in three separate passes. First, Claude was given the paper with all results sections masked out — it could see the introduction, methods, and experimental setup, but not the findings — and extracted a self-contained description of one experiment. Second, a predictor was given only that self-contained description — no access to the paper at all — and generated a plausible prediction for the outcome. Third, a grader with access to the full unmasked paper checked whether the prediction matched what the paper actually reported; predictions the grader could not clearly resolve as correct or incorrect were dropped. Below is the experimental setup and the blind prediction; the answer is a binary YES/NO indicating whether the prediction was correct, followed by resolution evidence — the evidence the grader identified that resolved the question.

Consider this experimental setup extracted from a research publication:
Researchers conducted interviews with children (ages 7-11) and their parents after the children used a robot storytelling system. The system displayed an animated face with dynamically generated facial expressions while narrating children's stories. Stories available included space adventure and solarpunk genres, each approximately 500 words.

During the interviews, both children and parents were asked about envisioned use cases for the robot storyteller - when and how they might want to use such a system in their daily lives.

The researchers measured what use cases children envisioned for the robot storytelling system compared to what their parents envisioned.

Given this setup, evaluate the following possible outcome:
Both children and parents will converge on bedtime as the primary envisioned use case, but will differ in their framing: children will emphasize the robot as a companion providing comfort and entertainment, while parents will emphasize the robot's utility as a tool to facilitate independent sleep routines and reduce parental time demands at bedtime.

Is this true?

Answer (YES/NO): NO